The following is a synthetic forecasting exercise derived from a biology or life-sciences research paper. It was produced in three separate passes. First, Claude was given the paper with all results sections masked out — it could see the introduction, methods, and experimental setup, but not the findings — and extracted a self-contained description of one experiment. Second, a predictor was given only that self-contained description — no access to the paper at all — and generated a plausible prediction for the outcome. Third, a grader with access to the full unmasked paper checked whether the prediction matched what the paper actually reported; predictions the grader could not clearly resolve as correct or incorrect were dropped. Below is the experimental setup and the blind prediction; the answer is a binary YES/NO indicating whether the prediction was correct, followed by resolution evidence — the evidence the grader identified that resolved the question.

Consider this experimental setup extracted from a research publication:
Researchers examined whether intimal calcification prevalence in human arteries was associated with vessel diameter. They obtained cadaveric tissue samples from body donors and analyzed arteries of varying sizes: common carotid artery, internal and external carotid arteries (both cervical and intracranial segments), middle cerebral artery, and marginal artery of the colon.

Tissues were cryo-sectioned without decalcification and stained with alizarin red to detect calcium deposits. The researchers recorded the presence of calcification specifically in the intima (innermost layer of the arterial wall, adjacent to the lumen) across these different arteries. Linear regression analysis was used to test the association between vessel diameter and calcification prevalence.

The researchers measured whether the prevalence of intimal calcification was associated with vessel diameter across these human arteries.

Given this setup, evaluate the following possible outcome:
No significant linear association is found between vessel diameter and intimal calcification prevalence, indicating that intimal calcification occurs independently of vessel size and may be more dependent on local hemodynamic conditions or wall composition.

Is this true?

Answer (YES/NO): NO